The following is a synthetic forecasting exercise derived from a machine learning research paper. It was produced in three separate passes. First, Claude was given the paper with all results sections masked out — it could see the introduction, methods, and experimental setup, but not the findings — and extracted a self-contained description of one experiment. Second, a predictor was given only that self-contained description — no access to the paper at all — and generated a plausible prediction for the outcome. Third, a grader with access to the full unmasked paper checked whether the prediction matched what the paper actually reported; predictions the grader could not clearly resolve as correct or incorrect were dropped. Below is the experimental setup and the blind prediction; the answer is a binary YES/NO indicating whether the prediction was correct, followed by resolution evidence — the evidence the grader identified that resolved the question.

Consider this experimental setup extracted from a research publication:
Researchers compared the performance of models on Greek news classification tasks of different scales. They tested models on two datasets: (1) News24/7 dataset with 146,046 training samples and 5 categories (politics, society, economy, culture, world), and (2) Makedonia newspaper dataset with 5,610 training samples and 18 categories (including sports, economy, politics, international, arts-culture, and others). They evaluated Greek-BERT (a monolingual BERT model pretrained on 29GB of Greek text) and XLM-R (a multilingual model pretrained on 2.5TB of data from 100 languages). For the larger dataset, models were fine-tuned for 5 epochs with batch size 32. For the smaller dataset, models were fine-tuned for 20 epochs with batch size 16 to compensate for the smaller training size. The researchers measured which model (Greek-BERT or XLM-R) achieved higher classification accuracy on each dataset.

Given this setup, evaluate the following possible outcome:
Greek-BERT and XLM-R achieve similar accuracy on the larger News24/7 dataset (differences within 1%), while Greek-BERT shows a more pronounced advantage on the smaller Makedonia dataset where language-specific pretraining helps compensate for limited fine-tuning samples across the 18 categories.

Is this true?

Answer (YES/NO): NO